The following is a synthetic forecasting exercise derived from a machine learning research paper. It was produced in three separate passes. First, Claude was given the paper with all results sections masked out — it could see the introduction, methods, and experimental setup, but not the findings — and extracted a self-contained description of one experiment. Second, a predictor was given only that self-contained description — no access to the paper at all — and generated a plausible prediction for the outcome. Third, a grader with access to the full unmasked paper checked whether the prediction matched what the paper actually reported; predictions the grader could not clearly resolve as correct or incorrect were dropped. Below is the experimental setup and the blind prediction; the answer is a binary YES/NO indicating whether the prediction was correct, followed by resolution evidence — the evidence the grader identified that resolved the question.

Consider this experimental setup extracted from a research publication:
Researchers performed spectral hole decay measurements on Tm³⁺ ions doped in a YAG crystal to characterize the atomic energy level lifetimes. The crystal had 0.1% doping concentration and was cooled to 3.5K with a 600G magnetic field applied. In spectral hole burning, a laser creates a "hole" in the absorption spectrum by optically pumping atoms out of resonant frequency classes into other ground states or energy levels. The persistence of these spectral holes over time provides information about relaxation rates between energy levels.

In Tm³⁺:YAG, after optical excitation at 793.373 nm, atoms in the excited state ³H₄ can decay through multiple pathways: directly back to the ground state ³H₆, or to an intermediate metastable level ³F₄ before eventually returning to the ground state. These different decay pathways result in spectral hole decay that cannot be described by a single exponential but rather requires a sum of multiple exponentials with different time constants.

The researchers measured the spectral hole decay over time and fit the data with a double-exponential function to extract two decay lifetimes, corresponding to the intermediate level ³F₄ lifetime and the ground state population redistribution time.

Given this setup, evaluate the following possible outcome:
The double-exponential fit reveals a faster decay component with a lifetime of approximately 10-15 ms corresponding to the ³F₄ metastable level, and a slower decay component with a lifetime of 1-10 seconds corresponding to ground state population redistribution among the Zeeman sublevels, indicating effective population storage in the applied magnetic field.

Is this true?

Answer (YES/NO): NO